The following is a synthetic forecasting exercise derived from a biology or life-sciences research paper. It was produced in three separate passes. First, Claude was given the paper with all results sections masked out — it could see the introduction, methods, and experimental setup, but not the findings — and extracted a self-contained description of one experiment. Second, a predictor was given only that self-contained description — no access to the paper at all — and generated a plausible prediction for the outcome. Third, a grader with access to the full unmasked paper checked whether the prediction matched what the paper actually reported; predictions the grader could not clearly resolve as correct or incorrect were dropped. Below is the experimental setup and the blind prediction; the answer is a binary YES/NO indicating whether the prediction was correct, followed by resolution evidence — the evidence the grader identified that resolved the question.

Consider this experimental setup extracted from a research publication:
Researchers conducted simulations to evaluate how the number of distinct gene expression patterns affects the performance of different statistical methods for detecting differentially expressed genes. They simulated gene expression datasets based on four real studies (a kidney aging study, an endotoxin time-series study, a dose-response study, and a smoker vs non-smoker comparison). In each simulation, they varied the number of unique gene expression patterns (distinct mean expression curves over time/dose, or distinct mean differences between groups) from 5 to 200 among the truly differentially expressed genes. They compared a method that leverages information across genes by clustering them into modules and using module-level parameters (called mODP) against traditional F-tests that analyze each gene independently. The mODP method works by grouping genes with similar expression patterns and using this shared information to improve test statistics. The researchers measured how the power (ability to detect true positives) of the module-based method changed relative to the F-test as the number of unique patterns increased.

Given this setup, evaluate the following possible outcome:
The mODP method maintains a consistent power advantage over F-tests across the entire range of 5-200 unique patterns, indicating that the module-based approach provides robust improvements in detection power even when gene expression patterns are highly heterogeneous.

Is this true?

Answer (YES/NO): NO